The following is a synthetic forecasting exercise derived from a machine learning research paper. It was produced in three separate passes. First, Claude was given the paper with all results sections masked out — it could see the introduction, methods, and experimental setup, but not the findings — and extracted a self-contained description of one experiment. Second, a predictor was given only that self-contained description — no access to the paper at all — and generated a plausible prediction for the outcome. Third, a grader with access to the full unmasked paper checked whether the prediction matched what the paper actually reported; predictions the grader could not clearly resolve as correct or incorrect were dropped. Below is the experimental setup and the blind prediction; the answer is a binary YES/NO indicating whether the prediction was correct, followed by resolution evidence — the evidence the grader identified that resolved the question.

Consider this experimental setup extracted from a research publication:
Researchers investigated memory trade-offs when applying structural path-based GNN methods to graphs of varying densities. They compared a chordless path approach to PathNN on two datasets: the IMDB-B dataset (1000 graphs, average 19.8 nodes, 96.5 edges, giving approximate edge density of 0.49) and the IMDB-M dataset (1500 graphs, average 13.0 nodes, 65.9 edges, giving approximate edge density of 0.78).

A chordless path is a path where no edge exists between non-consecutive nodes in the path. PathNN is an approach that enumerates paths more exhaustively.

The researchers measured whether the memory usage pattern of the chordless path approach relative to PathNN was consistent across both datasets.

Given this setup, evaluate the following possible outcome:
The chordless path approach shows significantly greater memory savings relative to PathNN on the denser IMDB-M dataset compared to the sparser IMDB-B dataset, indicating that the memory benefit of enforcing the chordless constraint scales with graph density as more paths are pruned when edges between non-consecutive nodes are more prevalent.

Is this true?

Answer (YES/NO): NO